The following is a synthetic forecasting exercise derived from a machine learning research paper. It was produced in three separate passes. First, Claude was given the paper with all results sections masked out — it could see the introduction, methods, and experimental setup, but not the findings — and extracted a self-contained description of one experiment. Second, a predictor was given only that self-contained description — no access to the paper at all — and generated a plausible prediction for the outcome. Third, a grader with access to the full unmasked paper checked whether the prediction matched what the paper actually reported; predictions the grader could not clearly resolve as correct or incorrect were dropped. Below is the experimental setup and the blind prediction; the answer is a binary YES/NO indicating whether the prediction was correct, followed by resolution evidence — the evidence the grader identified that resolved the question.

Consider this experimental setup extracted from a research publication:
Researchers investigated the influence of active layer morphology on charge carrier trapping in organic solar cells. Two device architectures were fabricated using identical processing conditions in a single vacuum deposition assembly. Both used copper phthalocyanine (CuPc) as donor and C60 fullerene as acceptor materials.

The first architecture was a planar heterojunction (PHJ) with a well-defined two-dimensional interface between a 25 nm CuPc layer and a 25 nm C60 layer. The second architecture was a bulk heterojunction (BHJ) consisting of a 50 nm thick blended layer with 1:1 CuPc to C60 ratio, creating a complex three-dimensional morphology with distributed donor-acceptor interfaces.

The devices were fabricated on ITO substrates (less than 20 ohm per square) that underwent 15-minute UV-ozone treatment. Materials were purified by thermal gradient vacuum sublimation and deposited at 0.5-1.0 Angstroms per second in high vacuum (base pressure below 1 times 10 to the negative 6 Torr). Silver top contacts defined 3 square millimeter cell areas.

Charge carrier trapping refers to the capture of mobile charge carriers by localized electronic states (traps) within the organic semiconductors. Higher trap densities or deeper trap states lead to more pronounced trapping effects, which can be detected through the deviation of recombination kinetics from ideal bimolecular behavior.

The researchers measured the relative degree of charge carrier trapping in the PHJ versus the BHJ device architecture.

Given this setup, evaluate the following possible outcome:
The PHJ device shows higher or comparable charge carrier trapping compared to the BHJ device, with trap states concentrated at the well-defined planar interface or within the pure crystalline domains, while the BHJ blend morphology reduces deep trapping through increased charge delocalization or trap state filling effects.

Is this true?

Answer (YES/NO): NO